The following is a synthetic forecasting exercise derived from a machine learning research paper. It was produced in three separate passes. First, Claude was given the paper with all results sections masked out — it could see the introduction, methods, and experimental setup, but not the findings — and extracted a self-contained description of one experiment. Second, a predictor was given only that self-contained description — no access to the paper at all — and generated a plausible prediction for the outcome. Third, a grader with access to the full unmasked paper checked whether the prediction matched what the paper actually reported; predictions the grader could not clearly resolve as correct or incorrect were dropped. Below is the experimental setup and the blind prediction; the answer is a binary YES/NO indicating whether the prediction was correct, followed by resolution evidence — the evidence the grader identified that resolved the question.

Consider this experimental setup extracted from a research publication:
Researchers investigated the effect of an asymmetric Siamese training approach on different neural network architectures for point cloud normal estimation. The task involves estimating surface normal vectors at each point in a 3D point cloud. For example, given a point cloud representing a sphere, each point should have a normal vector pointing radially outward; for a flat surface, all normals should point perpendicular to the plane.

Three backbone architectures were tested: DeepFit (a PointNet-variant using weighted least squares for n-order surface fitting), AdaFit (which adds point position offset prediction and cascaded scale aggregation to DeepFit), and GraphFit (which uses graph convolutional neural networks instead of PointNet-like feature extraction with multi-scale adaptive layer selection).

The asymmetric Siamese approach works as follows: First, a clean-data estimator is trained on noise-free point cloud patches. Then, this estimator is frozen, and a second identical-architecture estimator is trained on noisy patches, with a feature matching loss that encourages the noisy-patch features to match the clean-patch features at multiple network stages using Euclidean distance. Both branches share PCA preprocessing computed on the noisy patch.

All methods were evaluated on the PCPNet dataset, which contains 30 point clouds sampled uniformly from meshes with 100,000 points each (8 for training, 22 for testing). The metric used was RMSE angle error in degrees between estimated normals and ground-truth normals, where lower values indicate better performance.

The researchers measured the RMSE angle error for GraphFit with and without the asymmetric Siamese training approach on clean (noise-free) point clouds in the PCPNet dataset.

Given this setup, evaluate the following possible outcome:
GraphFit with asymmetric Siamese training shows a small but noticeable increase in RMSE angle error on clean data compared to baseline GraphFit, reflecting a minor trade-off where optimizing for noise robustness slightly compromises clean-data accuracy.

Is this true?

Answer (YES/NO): YES